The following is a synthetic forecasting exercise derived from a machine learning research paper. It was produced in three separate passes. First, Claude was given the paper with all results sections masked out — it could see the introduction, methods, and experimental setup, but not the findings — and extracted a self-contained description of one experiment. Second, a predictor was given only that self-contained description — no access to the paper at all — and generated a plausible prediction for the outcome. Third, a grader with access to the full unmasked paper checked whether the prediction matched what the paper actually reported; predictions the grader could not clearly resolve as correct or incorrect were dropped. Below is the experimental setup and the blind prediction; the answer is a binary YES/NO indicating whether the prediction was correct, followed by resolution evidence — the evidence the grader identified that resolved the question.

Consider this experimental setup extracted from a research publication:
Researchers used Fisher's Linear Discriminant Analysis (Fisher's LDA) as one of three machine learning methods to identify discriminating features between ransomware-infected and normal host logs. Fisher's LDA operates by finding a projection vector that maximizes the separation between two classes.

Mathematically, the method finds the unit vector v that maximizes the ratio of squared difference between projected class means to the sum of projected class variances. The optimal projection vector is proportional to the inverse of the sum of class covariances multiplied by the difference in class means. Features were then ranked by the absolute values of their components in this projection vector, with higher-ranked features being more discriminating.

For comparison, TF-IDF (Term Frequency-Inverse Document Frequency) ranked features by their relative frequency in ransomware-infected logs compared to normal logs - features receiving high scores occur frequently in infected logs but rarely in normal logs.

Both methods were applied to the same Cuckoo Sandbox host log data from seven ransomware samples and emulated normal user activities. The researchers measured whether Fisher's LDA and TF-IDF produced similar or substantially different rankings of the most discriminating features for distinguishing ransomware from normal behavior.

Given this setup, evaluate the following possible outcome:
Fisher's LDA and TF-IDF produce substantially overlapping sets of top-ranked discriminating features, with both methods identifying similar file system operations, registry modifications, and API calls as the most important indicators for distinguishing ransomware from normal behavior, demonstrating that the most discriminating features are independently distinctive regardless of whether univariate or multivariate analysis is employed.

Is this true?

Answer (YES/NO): NO